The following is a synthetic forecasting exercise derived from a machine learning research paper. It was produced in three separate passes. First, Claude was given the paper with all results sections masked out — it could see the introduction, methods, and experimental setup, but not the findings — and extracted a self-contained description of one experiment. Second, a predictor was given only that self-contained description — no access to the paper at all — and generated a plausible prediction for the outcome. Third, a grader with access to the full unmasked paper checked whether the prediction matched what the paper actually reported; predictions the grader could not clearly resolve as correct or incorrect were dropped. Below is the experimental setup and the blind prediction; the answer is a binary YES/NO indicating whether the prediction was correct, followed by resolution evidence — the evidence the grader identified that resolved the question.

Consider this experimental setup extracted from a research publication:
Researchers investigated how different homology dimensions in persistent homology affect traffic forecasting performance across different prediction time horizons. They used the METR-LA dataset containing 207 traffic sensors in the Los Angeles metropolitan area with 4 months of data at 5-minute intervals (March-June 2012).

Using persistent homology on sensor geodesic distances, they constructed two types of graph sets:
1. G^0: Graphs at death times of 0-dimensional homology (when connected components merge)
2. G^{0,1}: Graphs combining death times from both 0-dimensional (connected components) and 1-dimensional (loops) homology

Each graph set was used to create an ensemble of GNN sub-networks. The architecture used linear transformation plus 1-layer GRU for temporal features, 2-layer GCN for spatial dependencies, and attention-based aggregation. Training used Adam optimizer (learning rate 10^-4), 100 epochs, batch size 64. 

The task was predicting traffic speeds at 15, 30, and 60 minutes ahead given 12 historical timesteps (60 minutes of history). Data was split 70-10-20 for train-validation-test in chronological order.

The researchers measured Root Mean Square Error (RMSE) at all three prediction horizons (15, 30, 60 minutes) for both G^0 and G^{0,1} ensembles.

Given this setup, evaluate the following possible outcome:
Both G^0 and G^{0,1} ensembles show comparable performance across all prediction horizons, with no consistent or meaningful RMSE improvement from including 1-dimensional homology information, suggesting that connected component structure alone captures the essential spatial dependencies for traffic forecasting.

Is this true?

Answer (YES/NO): NO